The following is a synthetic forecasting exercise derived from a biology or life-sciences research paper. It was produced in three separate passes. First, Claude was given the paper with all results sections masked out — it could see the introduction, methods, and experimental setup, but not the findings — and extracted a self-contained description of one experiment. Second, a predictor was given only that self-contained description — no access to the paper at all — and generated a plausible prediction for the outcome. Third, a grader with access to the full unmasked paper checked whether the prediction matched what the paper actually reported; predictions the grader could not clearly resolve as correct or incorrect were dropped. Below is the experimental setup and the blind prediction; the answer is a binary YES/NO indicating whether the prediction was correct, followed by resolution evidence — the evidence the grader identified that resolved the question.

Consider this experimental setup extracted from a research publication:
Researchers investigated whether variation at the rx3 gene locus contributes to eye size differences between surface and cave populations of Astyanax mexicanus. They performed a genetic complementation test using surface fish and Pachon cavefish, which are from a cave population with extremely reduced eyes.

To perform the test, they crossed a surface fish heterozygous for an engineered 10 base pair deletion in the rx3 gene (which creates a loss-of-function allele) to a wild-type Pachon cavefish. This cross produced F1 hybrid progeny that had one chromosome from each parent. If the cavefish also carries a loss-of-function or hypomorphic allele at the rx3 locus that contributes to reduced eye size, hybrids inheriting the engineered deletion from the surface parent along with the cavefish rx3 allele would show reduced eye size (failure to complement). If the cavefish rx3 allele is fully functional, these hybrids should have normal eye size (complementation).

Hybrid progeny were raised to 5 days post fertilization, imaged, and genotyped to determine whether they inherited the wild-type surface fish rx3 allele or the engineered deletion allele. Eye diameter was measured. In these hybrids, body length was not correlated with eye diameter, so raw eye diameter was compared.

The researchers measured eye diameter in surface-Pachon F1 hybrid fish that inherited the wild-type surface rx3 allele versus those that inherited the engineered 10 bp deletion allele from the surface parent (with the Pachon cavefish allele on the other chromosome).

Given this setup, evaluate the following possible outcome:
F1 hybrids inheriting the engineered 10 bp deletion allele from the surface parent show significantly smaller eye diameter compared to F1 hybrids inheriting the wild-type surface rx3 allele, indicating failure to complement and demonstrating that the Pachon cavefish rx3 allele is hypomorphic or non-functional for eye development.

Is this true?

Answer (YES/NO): YES